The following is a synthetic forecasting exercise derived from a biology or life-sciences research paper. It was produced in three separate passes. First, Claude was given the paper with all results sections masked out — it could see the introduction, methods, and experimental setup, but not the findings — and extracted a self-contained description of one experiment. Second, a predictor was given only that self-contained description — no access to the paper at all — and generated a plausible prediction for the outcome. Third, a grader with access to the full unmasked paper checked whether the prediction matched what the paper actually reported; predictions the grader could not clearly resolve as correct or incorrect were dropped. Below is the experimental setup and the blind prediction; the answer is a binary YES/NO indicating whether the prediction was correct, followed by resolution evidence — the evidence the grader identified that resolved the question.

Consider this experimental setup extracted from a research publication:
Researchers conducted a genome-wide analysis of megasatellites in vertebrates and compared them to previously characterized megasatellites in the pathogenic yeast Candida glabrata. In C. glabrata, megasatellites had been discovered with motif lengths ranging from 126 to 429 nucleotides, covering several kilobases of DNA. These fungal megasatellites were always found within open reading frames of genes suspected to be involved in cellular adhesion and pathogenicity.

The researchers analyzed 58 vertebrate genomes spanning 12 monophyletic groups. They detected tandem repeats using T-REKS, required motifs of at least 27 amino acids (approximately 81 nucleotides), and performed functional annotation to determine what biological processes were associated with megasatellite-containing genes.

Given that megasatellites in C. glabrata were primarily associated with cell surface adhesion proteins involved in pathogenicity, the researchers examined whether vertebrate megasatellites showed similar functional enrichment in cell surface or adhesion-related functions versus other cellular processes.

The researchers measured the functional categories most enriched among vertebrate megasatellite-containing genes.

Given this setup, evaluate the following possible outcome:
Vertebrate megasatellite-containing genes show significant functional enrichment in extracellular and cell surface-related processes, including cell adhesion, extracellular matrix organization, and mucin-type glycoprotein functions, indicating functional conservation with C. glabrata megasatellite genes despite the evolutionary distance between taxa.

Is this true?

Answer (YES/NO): NO